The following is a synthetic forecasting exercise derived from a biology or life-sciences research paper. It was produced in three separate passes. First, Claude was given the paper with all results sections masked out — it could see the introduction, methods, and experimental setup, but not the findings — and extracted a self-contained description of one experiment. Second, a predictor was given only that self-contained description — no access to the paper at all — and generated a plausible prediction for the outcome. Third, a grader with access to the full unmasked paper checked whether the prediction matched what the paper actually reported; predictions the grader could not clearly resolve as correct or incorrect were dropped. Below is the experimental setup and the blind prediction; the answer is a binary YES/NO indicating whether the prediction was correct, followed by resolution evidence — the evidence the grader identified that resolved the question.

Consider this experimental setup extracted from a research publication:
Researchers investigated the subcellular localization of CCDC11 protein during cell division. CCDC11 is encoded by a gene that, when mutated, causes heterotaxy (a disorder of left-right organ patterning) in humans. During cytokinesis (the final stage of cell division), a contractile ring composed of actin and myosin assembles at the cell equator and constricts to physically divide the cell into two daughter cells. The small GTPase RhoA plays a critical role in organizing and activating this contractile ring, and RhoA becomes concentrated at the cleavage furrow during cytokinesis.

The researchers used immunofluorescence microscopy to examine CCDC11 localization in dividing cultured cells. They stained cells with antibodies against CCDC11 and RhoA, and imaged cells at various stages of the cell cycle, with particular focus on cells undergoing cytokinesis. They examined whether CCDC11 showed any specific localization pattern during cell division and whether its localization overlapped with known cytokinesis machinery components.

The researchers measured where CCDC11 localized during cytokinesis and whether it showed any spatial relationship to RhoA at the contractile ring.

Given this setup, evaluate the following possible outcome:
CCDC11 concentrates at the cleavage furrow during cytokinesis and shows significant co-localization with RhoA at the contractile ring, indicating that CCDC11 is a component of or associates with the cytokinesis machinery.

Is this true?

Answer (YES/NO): YES